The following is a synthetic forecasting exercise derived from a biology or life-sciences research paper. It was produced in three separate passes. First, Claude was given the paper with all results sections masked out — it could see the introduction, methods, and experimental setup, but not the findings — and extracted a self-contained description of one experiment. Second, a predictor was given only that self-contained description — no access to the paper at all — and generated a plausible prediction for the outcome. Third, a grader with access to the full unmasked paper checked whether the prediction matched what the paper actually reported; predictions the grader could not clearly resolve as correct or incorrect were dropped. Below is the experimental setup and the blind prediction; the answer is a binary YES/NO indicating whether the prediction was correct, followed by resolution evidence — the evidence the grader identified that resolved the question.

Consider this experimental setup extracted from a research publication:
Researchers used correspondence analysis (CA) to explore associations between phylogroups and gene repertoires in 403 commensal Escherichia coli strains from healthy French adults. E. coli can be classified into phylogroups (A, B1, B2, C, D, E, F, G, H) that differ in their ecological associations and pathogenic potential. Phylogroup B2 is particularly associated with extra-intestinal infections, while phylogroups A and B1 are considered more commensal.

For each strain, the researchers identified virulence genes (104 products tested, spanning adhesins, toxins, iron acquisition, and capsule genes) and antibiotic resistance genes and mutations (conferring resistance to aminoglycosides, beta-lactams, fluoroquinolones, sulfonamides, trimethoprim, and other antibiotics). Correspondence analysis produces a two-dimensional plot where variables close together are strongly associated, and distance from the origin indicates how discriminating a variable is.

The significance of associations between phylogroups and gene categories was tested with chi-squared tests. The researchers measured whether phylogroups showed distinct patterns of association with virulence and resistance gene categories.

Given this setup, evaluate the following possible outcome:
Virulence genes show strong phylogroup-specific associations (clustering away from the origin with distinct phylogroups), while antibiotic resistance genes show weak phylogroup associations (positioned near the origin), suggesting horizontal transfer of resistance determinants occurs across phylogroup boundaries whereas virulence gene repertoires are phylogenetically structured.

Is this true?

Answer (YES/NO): NO